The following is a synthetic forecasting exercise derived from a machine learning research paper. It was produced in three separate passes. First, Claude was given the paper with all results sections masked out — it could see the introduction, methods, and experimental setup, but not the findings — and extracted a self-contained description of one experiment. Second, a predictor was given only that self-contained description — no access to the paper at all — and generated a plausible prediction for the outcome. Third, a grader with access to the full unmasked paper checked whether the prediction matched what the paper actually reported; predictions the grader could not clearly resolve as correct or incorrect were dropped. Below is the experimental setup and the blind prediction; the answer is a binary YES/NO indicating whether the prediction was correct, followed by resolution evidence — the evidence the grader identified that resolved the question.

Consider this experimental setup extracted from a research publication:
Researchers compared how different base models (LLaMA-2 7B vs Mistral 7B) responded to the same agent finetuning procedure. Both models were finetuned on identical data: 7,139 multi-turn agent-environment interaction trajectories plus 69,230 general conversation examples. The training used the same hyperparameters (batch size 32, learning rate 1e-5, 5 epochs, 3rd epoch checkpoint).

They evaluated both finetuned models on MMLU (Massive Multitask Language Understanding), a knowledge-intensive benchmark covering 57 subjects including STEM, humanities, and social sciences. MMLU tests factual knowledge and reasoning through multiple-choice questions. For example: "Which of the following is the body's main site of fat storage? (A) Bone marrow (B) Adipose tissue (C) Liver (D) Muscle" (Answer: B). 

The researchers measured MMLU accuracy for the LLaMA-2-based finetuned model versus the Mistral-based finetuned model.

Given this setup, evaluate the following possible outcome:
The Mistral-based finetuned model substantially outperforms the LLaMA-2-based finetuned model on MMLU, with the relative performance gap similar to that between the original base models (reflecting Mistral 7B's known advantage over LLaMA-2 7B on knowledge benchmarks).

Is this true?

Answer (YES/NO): NO